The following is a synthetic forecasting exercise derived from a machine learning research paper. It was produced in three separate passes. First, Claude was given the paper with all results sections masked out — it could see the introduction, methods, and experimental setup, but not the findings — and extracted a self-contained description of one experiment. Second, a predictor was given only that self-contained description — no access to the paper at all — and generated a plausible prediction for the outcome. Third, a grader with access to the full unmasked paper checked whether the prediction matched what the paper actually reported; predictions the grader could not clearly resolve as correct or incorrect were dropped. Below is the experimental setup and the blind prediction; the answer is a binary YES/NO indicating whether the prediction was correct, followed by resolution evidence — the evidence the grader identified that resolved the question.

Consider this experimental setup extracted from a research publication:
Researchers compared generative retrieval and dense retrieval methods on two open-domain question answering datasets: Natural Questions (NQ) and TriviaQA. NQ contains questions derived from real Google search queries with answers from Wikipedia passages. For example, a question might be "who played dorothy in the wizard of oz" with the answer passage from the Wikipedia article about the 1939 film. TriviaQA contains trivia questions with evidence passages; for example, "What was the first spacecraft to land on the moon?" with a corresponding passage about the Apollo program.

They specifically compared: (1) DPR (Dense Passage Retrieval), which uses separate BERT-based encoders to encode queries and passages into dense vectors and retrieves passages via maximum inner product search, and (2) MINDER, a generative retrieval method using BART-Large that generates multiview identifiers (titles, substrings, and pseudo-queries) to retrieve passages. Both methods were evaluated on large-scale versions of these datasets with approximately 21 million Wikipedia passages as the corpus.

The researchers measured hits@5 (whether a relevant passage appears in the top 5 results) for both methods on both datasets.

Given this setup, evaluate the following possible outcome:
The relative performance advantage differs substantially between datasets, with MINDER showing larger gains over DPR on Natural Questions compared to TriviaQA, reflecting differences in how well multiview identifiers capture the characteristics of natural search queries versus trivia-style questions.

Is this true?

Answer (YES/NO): NO